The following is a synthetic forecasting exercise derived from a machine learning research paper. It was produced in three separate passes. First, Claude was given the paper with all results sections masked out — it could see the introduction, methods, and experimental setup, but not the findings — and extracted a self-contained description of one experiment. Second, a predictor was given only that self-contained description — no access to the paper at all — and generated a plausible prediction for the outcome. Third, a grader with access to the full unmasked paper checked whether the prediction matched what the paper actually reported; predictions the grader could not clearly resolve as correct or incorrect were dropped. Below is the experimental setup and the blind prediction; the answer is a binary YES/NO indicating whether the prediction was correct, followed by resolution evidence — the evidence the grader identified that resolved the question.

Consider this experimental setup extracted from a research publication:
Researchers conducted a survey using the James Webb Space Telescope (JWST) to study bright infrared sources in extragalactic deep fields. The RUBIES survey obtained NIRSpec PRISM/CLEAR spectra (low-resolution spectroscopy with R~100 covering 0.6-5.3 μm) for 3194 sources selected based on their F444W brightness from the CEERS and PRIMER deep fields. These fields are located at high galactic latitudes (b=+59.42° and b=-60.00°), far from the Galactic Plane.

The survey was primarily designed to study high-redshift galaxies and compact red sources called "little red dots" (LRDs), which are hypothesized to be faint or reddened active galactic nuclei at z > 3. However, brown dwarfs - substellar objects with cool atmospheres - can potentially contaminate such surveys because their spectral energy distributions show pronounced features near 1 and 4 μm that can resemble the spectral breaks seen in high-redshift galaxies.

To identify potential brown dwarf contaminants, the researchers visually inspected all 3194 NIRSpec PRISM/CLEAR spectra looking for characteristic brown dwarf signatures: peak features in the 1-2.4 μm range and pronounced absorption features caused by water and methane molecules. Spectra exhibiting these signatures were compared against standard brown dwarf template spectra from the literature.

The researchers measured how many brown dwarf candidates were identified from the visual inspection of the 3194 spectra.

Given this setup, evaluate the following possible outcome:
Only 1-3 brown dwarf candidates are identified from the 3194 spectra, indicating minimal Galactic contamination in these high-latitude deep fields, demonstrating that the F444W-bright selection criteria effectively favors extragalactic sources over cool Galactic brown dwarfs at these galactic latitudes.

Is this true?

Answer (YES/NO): NO